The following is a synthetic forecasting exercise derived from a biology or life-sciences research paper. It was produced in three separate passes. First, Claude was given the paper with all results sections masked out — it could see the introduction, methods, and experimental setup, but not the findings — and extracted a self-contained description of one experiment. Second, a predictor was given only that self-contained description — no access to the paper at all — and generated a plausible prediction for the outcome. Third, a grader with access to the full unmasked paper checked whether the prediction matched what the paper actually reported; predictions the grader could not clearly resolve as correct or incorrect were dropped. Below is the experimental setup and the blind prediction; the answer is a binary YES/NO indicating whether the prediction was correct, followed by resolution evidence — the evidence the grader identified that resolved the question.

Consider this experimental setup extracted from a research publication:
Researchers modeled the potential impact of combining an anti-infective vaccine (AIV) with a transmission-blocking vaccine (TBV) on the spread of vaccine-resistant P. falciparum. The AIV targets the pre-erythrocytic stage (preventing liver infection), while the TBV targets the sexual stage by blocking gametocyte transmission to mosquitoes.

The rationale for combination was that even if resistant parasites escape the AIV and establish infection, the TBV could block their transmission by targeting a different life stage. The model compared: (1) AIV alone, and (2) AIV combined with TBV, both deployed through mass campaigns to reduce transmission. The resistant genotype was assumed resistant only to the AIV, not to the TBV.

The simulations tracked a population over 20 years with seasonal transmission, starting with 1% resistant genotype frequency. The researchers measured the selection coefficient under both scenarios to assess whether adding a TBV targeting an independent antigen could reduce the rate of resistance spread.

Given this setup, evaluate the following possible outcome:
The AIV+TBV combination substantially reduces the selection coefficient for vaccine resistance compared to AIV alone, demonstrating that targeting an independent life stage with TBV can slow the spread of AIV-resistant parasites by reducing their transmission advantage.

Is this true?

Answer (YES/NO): YES